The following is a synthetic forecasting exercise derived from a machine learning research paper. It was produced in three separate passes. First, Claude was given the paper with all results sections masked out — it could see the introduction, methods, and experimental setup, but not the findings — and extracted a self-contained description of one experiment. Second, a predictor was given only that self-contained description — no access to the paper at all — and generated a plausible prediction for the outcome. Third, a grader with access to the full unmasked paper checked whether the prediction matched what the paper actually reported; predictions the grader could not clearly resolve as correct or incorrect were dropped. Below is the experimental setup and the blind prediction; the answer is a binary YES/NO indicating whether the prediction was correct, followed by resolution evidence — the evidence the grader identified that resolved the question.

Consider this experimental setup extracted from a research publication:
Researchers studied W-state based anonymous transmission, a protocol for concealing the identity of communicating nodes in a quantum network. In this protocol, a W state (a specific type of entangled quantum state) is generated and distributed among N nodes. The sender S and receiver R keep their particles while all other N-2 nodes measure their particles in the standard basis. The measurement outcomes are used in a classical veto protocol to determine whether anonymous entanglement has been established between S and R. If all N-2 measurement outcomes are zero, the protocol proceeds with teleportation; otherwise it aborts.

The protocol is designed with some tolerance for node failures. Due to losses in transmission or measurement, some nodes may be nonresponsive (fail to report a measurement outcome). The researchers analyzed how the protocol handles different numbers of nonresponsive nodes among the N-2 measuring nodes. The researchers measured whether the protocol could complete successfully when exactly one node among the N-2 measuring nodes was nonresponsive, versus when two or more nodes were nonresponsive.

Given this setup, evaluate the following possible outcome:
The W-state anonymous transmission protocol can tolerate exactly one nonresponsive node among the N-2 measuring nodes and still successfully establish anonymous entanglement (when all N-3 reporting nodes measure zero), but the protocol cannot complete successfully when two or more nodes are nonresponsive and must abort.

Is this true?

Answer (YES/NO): YES